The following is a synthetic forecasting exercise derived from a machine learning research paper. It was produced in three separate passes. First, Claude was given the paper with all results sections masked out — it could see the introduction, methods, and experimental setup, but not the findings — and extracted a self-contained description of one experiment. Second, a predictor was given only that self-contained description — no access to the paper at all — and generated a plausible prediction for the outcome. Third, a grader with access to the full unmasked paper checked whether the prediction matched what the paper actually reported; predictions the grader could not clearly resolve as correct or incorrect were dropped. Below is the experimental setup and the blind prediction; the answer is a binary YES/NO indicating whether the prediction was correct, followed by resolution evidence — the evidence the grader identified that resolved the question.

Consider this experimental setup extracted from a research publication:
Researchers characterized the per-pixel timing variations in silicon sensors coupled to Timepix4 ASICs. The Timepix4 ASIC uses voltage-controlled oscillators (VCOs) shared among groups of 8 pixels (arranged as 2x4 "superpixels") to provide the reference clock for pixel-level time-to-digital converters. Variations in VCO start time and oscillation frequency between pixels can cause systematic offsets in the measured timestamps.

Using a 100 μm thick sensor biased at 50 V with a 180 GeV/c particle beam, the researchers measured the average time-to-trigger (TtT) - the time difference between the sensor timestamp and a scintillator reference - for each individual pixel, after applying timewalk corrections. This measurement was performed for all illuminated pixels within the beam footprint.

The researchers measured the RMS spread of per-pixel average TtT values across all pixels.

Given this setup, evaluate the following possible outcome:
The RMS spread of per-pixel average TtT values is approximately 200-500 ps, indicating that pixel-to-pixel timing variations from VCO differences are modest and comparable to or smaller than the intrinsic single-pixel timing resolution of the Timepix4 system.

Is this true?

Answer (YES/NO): YES